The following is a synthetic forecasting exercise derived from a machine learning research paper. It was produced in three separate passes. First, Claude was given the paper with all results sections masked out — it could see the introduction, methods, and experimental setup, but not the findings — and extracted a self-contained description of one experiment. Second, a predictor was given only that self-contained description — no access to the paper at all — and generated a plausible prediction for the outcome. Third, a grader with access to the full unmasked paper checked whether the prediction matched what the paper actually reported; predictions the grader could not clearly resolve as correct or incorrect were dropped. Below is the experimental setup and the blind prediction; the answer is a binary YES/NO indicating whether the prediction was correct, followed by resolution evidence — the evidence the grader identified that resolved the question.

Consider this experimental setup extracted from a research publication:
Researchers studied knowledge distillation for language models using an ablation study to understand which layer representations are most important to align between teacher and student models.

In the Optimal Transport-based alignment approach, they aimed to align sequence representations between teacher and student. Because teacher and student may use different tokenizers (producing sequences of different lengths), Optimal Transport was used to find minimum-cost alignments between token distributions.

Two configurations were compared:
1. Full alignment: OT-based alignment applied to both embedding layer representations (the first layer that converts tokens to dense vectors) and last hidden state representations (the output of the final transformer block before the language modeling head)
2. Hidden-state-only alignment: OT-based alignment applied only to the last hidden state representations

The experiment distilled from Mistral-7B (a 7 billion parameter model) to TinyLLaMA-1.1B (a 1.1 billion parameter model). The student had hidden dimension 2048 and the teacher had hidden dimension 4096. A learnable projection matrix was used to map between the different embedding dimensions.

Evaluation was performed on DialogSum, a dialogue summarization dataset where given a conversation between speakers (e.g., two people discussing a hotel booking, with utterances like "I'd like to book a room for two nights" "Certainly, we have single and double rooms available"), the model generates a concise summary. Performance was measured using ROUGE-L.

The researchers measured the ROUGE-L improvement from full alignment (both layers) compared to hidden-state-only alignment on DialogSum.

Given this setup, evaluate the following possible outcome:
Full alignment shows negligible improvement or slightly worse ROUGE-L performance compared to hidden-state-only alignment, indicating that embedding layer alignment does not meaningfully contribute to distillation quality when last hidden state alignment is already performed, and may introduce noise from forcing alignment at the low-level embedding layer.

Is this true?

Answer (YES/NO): NO